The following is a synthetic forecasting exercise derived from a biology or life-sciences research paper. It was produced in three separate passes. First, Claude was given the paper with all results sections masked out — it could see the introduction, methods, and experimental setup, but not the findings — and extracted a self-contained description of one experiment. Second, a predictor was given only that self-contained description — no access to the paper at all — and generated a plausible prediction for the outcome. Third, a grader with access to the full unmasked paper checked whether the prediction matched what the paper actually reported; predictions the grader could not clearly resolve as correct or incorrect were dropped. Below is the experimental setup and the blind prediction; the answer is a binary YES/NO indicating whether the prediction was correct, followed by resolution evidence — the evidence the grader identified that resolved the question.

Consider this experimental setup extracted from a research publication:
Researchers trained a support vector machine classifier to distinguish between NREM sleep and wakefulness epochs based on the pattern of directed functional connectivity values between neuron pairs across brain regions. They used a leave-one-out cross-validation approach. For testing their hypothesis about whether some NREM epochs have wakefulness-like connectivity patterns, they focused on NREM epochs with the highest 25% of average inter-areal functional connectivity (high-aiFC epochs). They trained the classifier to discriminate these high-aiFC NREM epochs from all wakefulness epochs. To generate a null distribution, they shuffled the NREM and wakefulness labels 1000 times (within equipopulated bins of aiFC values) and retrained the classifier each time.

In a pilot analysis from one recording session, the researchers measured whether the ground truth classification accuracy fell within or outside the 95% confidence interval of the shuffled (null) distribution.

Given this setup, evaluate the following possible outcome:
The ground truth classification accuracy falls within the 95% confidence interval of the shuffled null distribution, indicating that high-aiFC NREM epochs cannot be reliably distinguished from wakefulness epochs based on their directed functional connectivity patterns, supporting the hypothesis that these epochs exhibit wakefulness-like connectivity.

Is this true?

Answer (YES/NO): NO